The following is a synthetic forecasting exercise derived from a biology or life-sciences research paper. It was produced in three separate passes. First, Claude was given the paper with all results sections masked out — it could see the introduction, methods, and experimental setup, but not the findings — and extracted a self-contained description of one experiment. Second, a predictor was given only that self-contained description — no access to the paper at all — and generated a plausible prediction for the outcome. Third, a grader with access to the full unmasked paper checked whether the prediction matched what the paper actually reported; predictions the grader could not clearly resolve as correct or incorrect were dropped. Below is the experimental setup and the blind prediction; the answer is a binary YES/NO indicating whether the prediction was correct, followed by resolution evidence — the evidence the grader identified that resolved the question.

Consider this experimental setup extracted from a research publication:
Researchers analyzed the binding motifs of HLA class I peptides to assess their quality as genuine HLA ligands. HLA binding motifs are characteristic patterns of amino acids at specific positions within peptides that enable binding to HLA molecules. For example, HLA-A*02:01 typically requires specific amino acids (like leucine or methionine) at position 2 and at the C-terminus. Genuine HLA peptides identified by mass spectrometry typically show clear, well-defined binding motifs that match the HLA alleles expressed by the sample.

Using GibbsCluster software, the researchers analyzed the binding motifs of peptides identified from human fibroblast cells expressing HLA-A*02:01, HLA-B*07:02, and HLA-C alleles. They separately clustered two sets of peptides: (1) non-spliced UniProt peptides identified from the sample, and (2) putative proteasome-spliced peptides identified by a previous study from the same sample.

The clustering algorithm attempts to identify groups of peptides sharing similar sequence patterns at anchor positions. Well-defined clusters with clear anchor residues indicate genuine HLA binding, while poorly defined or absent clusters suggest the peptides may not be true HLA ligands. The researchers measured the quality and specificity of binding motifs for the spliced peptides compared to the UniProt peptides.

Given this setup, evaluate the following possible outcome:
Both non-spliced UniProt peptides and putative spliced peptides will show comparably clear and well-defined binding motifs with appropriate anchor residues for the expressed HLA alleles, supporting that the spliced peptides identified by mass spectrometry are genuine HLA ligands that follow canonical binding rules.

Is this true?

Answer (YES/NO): NO